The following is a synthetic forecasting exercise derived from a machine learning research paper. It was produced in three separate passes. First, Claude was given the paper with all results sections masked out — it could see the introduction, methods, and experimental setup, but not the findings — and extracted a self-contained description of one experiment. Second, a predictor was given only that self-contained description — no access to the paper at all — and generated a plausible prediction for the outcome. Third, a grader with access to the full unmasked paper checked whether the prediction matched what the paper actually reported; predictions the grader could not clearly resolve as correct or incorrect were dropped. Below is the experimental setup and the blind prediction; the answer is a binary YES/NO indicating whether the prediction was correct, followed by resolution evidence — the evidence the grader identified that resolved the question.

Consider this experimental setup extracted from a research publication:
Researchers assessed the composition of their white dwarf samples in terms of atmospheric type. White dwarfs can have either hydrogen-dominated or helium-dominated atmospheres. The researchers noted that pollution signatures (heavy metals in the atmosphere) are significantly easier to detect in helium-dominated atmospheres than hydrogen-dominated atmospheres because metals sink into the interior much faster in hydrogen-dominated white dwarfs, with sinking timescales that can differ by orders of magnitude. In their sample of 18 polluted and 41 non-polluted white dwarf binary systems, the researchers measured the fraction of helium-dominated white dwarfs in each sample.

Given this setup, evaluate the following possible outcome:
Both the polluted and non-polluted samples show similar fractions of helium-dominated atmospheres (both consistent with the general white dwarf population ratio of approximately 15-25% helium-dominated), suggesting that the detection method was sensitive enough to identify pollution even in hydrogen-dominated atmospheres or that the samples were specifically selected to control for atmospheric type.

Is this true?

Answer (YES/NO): NO